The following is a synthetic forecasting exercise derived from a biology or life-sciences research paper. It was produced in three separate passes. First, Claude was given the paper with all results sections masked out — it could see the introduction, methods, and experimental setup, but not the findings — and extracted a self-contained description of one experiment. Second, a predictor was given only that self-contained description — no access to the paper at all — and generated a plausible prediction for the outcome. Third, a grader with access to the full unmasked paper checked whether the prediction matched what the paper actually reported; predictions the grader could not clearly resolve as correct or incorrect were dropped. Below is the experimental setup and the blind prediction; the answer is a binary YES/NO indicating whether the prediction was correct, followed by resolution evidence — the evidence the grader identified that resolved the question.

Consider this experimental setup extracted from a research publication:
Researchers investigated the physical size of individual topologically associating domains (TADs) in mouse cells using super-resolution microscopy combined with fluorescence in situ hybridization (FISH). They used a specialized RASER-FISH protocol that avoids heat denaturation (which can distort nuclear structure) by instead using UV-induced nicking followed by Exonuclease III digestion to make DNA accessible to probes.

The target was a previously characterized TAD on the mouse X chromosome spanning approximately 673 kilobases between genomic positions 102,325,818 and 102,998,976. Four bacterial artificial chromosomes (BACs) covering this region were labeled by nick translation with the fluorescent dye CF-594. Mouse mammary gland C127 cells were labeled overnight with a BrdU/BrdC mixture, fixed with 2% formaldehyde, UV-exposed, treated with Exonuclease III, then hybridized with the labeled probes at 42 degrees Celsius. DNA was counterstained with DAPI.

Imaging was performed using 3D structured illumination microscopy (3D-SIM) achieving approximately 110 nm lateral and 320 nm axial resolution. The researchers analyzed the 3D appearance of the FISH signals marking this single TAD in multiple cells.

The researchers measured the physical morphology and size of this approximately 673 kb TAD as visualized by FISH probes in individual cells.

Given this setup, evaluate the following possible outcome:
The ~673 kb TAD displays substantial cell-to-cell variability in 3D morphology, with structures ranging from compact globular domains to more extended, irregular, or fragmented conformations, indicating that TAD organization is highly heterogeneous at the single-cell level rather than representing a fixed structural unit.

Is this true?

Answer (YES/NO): NO